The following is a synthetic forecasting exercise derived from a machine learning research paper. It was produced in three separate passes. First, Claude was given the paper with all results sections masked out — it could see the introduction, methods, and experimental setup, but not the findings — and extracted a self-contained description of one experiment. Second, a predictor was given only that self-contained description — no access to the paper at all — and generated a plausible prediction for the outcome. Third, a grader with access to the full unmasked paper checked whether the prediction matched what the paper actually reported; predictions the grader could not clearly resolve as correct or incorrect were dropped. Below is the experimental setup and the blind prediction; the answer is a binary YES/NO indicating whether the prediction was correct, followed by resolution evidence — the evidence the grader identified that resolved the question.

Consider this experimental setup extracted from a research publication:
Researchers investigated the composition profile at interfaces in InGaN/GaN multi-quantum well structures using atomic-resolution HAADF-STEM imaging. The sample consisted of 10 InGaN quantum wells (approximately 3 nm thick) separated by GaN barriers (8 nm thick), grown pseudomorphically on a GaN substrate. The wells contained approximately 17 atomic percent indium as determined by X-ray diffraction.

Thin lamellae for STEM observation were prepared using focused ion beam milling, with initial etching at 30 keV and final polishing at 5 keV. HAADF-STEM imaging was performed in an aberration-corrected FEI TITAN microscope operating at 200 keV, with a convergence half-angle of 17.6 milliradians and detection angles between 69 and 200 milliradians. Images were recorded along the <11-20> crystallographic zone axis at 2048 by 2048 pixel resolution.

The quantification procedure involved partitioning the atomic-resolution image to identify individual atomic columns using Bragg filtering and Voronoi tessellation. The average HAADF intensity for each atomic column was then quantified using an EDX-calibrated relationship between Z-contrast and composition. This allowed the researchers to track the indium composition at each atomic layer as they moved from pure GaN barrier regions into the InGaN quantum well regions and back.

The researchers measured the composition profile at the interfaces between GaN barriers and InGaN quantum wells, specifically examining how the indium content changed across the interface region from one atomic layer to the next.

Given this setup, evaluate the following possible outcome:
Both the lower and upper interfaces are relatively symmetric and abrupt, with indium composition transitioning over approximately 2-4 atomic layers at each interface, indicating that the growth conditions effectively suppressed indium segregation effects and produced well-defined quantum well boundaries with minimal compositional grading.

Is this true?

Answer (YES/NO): NO